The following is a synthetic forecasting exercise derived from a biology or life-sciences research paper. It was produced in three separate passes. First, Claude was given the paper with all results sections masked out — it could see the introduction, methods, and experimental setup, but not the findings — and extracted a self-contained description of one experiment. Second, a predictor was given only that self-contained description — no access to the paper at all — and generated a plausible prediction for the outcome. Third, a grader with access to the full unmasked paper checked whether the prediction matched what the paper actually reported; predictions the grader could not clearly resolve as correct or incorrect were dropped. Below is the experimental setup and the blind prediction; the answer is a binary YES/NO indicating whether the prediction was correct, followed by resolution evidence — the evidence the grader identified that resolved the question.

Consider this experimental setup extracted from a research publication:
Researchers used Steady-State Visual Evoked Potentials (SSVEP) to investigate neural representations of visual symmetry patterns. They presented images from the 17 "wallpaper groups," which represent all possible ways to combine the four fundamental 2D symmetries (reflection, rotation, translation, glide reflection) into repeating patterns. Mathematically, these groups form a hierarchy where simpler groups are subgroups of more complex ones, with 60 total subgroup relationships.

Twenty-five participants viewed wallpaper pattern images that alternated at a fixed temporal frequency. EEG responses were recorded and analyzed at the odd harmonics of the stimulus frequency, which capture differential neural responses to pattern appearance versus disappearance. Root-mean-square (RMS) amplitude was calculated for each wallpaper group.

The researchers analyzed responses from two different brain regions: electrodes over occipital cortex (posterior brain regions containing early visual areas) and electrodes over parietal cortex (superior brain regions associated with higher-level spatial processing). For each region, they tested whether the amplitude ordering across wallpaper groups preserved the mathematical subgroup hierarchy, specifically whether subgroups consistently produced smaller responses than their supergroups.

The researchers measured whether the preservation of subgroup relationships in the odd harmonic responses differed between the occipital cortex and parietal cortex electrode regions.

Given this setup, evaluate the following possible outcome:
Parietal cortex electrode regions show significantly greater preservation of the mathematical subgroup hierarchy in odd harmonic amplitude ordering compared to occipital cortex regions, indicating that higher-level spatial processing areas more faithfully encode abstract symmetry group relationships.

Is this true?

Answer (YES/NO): NO